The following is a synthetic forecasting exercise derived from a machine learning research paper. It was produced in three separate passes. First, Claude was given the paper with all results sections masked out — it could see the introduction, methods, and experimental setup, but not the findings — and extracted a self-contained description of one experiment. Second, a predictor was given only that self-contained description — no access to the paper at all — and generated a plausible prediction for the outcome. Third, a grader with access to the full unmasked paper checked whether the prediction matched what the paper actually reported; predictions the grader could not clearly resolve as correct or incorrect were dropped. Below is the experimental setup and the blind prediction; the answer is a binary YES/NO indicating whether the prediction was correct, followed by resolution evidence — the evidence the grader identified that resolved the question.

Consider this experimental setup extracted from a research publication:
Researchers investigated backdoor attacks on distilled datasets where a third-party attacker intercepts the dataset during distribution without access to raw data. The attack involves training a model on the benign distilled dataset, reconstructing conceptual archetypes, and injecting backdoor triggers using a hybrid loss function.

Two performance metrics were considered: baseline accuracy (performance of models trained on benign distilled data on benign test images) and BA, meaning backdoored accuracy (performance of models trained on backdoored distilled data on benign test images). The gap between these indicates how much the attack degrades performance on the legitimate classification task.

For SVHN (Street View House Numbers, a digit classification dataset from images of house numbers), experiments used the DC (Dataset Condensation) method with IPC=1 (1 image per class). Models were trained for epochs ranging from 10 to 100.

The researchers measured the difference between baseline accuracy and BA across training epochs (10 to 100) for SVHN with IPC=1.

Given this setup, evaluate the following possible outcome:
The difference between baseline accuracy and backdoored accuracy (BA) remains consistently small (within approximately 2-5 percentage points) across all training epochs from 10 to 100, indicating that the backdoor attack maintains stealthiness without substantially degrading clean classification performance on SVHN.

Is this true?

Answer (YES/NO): NO